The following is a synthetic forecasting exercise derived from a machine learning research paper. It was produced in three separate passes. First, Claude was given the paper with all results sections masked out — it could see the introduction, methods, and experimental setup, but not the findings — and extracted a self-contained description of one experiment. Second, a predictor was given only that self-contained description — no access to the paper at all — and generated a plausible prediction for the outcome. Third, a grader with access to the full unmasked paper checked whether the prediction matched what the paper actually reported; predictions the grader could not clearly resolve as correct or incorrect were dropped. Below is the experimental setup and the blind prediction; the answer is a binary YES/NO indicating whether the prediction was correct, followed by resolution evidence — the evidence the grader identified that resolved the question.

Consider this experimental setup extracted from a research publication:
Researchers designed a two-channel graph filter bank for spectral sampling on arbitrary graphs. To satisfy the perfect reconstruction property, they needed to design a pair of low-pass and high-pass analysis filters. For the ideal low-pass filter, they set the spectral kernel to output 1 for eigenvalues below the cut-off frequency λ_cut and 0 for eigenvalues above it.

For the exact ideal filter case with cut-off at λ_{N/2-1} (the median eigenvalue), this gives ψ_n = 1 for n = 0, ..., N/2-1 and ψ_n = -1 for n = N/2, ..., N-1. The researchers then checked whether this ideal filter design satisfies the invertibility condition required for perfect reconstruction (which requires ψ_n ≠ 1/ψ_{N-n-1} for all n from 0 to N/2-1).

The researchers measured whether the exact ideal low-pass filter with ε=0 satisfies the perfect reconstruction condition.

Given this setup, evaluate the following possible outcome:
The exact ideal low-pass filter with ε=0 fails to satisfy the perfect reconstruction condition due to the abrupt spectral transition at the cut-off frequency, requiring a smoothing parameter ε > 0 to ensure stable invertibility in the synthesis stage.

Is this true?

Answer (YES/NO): NO